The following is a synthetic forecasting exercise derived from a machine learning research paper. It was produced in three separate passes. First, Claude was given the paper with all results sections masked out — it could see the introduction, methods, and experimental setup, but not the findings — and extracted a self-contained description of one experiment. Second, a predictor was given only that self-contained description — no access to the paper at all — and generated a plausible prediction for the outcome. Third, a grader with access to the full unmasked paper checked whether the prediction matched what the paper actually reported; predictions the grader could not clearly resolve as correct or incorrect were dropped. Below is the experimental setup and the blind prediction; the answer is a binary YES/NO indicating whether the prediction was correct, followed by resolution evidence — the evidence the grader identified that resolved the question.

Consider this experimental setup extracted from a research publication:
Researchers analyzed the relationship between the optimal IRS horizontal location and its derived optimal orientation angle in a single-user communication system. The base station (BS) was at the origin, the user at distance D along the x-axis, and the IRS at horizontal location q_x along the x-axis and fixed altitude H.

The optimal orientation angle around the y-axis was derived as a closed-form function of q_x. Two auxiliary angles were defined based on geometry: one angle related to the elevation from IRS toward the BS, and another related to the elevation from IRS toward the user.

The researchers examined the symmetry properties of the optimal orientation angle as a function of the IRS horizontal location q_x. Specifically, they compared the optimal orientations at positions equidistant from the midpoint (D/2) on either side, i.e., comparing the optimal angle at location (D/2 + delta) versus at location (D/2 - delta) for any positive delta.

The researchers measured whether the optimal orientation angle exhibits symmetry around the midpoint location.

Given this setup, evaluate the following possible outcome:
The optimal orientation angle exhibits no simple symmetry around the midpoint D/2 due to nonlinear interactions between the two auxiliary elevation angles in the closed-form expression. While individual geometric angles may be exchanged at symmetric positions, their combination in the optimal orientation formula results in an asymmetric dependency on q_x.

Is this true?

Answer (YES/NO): NO